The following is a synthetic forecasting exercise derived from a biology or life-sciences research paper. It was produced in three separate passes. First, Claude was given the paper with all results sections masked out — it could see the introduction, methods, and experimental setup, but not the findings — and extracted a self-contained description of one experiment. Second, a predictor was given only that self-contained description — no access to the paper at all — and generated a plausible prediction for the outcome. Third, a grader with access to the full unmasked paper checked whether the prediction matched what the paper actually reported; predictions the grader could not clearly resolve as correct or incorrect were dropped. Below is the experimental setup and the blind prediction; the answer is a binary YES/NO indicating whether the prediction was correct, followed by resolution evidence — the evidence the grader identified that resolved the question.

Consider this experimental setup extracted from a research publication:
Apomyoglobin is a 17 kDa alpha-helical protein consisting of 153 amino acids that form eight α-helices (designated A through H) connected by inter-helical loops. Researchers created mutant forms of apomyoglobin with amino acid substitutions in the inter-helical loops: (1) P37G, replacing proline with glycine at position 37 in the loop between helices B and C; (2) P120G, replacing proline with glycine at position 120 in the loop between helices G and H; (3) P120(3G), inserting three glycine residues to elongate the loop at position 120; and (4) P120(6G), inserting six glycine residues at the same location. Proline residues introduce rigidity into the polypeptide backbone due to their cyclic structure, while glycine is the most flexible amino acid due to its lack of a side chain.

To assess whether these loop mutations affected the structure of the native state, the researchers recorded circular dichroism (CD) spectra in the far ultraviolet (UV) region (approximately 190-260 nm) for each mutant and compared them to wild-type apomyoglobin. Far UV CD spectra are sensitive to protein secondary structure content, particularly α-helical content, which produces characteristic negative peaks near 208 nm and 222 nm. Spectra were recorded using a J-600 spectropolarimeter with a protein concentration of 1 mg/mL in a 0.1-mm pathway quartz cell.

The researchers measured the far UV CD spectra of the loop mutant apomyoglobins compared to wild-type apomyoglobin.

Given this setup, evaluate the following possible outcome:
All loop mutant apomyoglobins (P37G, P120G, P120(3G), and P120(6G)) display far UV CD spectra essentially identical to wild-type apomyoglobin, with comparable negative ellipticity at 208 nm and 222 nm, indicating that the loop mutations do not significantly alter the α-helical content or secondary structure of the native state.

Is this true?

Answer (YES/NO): YES